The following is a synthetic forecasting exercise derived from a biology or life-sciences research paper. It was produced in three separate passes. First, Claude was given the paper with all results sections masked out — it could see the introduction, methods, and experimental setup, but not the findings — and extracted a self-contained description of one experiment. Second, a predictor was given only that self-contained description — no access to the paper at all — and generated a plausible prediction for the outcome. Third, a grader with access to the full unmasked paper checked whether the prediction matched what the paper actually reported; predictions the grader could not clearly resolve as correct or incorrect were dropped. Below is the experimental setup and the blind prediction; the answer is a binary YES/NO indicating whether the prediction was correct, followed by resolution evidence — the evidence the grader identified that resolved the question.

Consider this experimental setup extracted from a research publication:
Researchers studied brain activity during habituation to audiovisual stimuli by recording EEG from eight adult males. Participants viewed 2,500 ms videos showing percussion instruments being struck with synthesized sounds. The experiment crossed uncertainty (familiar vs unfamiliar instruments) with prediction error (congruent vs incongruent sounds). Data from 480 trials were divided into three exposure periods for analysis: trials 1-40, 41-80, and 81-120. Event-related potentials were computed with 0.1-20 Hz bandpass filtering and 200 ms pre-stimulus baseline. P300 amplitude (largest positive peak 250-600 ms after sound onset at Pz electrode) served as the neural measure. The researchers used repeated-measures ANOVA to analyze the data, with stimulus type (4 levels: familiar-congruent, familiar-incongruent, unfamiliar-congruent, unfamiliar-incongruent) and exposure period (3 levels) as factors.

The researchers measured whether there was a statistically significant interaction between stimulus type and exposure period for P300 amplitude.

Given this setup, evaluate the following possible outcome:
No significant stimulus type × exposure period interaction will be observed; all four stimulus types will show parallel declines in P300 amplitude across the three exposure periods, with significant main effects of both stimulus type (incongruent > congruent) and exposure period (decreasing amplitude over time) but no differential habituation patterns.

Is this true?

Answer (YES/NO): NO